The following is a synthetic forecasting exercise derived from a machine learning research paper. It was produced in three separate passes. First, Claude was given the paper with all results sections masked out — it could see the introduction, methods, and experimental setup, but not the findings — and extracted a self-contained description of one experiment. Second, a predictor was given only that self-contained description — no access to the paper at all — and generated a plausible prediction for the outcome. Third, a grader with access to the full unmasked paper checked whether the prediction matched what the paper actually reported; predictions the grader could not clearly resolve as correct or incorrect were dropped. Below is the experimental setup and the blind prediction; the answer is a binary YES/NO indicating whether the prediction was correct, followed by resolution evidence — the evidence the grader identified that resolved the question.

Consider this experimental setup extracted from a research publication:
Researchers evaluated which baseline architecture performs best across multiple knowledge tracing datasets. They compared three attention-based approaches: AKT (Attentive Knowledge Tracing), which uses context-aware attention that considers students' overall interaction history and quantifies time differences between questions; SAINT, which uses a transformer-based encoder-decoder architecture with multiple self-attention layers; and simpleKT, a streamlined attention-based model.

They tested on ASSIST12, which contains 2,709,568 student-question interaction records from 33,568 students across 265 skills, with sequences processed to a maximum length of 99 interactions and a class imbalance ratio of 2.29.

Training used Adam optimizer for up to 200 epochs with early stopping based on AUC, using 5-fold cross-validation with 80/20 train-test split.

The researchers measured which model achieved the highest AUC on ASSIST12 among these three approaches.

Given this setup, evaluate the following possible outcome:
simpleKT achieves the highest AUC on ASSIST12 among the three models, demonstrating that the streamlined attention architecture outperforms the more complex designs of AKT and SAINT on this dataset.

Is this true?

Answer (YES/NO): NO